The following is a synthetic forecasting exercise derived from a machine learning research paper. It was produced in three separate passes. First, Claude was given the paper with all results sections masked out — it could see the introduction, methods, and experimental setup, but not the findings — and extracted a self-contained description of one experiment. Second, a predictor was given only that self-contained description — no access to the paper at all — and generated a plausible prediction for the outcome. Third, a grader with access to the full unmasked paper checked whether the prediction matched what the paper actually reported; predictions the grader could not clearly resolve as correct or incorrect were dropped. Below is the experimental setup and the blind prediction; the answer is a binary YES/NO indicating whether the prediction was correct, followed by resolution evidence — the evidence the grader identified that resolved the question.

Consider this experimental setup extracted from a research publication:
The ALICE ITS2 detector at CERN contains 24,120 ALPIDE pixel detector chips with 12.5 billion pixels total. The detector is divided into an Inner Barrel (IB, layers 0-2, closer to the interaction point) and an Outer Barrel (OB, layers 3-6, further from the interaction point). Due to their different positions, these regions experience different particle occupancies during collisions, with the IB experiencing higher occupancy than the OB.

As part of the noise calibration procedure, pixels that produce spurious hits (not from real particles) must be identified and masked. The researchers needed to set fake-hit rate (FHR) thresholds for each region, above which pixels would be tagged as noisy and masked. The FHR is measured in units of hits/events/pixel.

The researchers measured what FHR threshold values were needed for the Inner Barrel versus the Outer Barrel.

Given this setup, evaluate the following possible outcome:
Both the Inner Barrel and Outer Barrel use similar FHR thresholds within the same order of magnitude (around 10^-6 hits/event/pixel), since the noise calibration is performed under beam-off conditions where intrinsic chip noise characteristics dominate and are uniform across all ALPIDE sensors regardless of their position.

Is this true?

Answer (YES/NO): NO